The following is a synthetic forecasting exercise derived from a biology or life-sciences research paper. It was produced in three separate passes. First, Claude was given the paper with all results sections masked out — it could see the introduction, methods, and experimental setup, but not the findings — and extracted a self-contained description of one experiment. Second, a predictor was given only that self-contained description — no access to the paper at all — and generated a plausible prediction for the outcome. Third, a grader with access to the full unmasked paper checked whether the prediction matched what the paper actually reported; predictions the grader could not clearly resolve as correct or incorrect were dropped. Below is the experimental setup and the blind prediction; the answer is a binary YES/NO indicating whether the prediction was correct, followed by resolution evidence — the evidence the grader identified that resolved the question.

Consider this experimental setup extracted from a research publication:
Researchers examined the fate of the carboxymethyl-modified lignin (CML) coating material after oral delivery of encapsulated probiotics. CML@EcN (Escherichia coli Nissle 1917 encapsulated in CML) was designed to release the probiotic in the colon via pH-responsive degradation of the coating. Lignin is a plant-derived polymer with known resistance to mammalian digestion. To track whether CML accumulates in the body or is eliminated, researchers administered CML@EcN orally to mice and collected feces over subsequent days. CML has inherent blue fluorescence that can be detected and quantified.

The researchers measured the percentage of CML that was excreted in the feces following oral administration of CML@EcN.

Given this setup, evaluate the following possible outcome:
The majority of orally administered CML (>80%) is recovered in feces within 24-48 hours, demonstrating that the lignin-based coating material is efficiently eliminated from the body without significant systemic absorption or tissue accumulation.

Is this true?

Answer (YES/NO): NO